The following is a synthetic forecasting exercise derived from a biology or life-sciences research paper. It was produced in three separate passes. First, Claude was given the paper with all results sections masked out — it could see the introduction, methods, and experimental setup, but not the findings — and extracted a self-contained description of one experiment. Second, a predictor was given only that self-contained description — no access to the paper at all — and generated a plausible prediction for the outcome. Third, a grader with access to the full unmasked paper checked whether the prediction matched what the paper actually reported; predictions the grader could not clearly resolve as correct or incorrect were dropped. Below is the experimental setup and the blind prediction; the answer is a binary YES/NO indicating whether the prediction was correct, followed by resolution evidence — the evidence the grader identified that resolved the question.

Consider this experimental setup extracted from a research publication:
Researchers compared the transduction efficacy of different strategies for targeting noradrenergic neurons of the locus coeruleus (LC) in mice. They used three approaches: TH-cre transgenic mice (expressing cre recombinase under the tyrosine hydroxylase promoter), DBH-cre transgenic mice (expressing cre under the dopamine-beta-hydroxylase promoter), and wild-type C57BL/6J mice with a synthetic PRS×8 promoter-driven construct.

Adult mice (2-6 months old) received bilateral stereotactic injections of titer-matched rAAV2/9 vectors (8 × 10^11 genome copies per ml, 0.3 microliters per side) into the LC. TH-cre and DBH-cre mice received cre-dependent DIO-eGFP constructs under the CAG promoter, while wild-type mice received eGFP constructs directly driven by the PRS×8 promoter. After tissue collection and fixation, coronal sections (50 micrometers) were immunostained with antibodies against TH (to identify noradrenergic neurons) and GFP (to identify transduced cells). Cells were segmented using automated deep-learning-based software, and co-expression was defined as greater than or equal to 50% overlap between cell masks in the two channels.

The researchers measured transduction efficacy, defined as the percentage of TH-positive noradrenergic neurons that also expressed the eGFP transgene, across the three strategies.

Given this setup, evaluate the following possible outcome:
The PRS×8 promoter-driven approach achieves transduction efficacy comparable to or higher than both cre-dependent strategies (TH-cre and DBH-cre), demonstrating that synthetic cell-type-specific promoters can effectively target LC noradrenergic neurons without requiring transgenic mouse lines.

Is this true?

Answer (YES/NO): YES